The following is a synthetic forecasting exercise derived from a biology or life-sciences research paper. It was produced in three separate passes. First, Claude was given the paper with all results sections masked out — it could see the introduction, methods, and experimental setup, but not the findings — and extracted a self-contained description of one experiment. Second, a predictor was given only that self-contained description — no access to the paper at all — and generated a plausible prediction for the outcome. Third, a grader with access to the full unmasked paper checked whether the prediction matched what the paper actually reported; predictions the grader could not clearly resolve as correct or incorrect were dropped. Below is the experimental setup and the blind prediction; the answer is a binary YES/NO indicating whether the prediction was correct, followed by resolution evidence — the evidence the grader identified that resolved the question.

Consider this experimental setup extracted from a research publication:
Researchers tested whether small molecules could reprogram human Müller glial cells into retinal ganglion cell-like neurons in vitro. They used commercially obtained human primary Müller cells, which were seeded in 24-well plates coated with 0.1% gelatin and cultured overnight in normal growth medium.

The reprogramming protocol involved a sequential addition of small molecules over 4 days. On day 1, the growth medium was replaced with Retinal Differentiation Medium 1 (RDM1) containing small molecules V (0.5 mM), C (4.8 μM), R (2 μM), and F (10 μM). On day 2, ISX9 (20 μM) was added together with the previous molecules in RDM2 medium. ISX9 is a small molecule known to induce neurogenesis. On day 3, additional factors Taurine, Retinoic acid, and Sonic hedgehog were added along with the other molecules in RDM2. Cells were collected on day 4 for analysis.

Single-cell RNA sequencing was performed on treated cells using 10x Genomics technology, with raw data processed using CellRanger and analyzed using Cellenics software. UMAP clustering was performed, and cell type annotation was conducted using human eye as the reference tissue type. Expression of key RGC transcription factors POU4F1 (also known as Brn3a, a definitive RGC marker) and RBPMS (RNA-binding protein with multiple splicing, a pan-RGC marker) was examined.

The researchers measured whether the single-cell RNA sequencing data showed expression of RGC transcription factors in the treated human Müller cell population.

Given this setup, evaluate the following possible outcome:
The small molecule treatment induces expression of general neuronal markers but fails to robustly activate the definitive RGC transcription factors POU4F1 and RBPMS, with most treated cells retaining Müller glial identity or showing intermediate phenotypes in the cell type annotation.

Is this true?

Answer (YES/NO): NO